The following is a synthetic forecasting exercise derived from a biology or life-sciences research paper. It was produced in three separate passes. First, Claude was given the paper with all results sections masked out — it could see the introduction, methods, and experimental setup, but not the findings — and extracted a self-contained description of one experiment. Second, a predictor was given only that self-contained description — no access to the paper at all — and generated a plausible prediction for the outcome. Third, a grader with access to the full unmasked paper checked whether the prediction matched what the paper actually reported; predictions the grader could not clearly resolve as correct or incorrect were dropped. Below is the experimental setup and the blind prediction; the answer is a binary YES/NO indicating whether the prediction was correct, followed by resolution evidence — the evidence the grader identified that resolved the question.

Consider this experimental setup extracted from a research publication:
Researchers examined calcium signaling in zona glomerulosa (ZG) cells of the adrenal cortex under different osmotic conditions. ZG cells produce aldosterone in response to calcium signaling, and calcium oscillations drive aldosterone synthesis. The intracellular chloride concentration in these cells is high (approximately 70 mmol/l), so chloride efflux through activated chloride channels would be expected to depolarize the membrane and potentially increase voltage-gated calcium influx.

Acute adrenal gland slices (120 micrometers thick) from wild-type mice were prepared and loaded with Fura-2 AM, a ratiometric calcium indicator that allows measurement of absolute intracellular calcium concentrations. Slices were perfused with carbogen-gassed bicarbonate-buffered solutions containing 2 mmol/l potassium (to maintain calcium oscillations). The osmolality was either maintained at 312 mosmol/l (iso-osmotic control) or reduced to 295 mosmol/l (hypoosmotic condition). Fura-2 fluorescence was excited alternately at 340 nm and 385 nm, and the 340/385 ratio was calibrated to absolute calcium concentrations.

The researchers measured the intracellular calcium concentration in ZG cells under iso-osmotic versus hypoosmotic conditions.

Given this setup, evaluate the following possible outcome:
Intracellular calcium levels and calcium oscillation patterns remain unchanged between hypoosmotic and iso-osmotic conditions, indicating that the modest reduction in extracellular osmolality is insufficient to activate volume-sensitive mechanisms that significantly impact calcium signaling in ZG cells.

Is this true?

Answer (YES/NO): NO